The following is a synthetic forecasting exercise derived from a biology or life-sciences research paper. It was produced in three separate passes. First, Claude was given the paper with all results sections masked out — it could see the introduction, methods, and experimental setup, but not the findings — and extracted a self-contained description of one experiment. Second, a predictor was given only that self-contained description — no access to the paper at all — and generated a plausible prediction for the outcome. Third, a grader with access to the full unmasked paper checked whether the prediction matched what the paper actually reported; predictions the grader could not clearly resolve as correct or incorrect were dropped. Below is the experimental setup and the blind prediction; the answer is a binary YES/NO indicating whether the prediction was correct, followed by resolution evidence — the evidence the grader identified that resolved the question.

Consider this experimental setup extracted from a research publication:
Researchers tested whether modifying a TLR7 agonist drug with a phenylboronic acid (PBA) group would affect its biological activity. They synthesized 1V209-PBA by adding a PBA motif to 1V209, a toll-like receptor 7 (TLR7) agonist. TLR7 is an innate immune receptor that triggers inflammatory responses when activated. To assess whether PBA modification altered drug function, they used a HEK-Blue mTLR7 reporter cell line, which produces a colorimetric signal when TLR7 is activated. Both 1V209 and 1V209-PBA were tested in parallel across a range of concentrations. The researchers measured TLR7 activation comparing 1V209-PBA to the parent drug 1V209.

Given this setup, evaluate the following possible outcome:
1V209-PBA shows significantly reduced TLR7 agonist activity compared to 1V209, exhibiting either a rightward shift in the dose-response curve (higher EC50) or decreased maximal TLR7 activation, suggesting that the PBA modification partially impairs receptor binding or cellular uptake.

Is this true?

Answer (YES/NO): NO